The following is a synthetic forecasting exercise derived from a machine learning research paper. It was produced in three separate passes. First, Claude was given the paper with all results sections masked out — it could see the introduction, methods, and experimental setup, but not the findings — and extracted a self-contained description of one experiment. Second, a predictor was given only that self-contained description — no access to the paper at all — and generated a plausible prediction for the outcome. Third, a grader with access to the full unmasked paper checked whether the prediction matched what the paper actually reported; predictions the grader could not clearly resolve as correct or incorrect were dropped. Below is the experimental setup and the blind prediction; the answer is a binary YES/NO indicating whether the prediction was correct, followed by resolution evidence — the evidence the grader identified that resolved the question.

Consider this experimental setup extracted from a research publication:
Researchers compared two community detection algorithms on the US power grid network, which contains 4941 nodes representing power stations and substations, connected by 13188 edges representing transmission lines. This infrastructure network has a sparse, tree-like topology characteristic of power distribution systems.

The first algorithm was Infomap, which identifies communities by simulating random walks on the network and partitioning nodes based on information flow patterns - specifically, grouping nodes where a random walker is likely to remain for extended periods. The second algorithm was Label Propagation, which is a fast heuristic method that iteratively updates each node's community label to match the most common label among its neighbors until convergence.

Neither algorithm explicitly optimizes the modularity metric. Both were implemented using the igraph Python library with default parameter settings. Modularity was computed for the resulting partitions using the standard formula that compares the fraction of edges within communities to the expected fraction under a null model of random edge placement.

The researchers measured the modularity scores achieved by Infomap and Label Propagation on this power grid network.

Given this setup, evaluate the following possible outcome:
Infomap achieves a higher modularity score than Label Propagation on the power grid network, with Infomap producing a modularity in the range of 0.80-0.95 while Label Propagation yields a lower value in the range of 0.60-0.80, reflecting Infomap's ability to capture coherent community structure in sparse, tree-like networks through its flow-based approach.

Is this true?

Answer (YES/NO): NO